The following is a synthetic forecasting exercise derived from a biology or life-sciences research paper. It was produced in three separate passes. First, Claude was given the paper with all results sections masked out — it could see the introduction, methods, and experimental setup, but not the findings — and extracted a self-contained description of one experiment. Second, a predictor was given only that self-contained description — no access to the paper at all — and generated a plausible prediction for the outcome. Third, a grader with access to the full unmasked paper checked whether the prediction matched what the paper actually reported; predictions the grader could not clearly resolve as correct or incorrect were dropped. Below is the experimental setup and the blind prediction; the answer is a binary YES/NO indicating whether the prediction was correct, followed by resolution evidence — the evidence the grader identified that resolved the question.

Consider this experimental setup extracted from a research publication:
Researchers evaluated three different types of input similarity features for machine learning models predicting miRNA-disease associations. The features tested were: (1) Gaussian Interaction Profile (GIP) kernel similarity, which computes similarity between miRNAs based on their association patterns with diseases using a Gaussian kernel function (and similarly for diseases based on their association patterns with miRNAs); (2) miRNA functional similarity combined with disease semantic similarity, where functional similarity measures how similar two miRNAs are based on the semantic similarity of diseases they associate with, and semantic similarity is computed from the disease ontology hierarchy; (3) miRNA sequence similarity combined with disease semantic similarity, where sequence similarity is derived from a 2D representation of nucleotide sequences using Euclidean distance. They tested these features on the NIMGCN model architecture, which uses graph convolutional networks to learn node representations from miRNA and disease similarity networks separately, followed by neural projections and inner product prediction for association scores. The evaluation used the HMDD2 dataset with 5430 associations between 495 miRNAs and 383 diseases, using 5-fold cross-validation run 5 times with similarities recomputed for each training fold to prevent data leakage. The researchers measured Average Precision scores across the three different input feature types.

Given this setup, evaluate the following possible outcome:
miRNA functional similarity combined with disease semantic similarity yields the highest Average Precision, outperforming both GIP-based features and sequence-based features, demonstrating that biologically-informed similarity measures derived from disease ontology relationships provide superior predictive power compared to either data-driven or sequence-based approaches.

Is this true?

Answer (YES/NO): NO